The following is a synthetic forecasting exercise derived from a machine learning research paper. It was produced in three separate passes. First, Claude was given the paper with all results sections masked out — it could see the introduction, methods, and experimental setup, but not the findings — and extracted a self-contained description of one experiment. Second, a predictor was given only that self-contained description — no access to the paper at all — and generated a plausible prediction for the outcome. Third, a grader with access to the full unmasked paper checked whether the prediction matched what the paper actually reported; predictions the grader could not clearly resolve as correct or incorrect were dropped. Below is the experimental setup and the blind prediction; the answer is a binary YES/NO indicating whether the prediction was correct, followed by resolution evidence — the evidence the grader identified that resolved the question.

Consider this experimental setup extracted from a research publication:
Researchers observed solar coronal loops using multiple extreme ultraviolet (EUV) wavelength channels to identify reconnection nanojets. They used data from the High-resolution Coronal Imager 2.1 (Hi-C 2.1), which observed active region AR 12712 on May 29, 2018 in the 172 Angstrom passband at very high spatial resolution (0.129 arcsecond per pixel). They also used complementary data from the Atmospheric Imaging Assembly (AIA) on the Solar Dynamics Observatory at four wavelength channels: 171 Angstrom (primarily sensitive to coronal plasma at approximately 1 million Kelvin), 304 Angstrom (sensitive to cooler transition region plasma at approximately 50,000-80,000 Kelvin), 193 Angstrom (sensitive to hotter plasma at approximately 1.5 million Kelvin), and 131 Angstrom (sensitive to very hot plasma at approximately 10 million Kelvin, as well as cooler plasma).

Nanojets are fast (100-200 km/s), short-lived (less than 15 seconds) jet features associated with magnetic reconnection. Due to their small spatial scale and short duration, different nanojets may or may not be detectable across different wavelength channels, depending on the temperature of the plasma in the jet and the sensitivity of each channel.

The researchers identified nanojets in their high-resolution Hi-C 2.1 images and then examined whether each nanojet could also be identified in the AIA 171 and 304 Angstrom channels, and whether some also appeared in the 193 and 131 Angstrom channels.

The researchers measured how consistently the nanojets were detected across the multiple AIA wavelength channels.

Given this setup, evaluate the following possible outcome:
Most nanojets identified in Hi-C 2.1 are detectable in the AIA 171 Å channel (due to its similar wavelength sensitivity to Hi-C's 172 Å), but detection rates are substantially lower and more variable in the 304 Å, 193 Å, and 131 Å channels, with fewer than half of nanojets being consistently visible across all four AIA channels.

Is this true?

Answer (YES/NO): NO